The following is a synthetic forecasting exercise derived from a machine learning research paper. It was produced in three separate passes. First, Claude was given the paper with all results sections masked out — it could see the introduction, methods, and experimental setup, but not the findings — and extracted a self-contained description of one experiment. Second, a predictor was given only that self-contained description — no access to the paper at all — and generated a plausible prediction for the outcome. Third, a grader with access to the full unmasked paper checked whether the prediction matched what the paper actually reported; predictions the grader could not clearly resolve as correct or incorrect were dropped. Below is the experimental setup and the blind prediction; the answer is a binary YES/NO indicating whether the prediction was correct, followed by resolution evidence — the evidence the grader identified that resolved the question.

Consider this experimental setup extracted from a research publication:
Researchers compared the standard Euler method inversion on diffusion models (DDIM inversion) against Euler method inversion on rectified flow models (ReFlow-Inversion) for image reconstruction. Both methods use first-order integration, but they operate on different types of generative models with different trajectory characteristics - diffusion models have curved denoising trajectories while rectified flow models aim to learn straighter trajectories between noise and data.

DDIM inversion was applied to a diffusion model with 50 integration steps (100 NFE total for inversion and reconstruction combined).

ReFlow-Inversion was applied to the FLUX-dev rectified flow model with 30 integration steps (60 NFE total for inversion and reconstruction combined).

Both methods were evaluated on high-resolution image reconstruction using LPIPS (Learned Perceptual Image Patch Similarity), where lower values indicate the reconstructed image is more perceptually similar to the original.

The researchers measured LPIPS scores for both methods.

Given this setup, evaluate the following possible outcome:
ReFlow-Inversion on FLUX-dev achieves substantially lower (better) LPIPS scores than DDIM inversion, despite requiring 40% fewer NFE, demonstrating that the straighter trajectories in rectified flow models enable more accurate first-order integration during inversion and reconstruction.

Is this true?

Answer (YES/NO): NO